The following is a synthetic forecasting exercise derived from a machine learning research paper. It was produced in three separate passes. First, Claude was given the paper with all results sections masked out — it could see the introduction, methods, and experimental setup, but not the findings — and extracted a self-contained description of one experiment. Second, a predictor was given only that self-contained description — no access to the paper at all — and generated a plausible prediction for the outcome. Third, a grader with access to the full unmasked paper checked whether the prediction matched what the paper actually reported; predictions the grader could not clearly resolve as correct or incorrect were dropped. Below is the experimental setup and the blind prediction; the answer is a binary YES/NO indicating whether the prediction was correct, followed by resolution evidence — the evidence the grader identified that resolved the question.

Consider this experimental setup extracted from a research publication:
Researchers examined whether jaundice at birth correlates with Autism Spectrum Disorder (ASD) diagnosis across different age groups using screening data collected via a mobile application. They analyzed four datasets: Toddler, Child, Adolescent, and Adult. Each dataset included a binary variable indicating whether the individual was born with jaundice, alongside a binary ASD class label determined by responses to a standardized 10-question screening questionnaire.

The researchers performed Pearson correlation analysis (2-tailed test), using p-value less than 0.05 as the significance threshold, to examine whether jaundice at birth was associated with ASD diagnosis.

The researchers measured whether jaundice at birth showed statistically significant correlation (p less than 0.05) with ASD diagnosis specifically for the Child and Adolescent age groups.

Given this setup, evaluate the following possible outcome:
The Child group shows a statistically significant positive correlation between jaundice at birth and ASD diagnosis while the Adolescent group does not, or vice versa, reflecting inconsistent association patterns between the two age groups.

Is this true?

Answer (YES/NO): NO